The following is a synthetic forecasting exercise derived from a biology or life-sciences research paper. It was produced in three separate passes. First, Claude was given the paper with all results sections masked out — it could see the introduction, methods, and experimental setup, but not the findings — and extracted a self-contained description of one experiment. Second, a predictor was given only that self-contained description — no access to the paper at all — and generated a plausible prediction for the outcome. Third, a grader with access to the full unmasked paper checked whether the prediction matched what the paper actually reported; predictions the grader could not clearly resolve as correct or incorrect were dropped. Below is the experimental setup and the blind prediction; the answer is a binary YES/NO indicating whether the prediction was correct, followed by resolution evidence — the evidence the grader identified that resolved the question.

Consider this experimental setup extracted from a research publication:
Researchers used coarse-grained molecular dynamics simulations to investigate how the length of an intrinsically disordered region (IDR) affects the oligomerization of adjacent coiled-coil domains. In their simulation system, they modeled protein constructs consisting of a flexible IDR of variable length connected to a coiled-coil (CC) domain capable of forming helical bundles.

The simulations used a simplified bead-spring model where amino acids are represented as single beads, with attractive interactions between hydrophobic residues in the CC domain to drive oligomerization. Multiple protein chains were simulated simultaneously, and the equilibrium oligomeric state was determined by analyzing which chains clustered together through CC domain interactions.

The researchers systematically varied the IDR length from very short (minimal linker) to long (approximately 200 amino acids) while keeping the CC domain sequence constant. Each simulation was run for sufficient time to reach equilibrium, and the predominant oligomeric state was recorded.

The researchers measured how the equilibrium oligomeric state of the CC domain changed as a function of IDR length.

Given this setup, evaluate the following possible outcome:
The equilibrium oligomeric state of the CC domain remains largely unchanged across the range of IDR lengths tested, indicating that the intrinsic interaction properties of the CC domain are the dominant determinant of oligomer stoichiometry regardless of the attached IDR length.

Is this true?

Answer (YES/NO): NO